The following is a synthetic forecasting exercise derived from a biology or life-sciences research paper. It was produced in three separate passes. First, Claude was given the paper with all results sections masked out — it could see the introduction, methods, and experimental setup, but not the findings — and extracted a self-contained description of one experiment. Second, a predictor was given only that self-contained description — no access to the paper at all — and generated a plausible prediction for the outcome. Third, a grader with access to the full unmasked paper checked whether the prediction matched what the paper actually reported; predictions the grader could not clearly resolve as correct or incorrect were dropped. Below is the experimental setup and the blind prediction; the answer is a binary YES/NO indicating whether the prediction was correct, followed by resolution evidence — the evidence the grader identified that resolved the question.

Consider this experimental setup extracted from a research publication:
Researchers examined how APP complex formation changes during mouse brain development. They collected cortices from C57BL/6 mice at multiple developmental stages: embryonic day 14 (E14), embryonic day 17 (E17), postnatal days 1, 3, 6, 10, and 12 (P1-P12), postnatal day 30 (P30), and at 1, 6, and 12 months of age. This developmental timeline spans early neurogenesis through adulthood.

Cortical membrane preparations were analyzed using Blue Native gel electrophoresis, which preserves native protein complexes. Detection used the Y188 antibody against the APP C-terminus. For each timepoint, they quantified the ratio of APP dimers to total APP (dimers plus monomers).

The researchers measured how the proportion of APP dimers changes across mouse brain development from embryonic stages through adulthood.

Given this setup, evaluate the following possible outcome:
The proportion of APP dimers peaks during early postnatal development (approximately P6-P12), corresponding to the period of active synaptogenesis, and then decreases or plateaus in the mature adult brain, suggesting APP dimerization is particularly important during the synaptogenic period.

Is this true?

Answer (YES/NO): YES